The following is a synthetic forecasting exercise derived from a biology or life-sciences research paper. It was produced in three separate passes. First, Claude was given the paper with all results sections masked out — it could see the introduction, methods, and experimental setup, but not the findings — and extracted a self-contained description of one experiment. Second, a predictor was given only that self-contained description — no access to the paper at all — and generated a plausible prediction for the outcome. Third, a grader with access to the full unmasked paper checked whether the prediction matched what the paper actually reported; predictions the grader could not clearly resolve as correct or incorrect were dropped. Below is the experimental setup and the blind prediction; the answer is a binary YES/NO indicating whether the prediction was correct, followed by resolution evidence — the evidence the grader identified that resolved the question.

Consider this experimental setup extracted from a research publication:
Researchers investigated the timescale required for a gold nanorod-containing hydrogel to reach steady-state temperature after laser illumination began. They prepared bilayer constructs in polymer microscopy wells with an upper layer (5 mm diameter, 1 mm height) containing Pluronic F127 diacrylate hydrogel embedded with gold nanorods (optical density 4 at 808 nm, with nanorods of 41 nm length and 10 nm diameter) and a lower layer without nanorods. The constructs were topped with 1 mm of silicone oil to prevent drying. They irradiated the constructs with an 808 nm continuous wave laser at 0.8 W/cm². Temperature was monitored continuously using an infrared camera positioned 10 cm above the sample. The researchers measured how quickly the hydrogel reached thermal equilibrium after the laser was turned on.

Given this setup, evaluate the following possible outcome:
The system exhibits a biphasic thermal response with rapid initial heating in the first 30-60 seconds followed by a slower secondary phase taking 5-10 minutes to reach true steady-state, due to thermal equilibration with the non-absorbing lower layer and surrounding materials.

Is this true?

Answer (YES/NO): NO